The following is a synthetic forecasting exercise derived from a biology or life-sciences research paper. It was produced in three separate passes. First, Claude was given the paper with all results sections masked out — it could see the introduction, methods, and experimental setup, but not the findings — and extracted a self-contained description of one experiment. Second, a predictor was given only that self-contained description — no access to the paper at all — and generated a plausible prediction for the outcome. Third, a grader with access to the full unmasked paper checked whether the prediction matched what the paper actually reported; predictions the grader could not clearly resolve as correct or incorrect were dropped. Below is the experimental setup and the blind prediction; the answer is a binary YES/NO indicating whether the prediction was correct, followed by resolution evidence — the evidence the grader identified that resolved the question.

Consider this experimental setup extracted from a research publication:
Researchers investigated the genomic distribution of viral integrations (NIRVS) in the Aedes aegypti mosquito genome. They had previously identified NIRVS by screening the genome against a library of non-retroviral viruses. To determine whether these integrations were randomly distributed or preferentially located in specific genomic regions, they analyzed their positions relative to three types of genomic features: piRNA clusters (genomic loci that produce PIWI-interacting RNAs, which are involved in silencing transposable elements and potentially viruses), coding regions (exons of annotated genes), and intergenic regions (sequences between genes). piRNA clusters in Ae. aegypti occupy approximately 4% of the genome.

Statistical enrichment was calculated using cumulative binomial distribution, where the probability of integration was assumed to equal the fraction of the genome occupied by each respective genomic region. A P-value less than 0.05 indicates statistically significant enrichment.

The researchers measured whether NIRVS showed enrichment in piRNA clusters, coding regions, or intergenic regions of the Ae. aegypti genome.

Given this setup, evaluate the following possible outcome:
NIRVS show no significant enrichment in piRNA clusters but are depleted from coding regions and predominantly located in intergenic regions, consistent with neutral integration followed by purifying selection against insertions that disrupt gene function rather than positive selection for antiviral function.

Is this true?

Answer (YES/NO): NO